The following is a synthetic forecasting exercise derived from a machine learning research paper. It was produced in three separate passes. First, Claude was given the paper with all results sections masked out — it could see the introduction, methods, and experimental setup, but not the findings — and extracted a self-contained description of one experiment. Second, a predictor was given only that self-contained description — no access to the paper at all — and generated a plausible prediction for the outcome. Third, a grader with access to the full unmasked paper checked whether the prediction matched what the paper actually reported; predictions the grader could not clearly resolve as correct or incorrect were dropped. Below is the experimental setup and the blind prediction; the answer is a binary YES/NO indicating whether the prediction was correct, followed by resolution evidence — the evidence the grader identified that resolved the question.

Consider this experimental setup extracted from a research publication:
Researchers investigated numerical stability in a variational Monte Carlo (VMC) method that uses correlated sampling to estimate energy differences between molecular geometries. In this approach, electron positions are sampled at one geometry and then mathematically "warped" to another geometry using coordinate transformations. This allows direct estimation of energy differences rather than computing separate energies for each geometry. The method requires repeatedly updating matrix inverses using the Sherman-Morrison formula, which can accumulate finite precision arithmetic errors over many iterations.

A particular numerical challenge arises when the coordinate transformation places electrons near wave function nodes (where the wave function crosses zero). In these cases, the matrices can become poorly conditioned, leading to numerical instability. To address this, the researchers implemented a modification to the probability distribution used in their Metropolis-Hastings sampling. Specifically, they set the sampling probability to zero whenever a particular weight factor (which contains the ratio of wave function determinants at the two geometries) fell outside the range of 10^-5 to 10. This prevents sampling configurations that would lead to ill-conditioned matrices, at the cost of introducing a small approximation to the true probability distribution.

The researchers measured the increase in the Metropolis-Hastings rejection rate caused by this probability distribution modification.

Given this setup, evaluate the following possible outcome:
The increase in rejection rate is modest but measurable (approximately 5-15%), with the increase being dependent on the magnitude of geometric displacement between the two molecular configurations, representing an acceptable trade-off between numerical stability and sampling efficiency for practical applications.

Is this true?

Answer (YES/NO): NO